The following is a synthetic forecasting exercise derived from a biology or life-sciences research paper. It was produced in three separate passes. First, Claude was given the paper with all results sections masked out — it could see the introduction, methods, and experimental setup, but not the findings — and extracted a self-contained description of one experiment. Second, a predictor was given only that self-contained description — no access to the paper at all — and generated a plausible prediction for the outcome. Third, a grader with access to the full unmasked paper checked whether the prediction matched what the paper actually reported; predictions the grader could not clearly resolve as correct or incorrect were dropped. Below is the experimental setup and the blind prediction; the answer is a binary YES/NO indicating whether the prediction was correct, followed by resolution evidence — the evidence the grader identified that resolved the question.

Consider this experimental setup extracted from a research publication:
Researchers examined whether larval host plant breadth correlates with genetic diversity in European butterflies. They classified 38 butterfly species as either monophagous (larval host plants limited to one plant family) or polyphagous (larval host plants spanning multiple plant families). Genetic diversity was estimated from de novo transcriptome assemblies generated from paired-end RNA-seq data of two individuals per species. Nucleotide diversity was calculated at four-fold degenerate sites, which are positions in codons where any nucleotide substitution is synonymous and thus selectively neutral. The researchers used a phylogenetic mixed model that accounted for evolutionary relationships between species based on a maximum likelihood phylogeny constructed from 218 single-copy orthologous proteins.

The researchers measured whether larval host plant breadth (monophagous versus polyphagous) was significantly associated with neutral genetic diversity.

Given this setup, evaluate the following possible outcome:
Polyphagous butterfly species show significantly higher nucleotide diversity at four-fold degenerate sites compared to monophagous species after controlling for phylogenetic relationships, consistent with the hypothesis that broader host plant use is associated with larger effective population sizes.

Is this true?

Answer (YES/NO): NO